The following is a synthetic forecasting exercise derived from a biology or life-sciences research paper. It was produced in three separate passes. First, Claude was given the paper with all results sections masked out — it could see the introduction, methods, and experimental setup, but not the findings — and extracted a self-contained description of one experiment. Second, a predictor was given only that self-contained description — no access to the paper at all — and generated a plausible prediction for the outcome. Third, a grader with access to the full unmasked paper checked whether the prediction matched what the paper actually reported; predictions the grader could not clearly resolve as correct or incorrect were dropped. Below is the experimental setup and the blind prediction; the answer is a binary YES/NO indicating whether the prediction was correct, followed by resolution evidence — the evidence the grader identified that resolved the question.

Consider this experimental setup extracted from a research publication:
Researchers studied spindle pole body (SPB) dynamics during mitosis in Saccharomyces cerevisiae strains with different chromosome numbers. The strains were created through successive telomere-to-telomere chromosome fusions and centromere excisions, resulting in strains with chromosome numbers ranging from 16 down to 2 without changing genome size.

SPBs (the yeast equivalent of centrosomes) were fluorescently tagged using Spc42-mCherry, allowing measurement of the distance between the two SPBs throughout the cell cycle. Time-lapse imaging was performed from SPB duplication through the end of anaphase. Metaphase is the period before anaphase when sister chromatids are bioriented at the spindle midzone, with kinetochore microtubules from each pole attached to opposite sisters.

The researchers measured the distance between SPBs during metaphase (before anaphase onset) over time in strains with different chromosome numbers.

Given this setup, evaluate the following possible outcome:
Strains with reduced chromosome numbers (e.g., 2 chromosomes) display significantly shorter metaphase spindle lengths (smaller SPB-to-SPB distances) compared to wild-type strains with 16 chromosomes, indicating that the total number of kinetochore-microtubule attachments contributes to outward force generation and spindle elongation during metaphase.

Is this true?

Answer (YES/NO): NO